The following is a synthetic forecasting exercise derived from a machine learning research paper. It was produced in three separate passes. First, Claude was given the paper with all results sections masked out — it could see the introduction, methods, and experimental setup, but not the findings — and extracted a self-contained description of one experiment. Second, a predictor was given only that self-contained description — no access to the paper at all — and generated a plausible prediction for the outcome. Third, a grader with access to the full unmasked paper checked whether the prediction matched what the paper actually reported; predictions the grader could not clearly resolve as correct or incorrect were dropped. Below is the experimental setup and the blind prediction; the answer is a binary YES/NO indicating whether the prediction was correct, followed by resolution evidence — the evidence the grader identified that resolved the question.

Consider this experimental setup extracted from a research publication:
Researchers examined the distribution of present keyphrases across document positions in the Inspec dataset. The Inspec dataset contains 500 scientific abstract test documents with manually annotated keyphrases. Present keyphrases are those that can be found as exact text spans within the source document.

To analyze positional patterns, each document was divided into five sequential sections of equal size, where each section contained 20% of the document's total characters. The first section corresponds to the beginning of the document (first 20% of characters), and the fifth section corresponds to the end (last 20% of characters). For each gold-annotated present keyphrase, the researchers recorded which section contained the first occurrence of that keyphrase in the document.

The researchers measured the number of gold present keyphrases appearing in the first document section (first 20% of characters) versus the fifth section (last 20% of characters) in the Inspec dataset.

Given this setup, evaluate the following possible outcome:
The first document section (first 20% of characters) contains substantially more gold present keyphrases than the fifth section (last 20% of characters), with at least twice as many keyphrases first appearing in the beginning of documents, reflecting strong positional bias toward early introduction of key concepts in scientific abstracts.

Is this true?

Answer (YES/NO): YES